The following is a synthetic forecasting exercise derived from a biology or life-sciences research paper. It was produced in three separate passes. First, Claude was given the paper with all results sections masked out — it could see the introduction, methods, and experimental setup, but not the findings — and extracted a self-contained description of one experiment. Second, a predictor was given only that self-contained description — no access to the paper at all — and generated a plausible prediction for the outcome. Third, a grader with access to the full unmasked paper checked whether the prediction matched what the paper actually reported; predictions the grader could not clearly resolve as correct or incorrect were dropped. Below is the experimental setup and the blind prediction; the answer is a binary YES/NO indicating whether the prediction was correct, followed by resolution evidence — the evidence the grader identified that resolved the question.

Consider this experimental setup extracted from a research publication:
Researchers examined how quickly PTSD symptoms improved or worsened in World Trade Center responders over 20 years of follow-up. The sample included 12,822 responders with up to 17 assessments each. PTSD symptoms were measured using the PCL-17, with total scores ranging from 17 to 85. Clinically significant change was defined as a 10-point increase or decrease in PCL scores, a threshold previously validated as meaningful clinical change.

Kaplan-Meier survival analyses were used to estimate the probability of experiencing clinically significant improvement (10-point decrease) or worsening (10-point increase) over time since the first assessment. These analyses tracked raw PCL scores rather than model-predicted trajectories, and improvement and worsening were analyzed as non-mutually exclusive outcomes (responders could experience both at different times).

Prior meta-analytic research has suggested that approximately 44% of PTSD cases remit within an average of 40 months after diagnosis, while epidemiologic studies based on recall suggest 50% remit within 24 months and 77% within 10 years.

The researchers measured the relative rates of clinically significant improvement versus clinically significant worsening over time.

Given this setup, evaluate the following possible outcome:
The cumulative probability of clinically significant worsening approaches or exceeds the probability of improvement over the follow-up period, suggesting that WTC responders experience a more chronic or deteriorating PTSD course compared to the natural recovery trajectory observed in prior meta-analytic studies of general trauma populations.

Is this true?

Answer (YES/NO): YES